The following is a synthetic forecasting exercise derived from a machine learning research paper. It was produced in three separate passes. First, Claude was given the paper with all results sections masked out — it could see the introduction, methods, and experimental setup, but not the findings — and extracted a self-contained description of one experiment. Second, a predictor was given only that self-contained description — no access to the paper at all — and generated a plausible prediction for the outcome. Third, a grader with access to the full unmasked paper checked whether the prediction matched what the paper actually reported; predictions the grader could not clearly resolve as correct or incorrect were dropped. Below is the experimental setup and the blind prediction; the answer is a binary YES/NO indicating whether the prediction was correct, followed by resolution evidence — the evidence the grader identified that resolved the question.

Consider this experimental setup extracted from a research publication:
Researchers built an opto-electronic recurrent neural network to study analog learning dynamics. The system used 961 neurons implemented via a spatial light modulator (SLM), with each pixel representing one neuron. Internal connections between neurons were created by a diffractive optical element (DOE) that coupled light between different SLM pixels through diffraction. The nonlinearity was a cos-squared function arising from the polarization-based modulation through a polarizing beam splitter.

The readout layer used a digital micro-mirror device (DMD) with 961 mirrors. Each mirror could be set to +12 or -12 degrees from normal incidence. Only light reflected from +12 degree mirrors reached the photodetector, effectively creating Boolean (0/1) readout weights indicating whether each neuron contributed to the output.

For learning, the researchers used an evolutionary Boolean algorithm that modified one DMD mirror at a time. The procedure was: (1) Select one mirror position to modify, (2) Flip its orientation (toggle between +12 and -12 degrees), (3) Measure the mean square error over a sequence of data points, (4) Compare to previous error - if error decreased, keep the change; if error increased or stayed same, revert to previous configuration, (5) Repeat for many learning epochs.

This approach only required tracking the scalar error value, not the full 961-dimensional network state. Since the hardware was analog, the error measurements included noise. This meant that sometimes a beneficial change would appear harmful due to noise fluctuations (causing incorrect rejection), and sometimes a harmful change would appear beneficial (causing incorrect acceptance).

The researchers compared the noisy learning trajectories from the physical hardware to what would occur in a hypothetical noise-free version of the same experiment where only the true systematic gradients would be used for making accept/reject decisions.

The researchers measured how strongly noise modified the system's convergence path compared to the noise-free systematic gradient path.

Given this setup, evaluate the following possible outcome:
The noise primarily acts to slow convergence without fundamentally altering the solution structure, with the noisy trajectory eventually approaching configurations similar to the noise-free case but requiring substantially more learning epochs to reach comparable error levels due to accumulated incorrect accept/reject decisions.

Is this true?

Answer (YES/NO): NO